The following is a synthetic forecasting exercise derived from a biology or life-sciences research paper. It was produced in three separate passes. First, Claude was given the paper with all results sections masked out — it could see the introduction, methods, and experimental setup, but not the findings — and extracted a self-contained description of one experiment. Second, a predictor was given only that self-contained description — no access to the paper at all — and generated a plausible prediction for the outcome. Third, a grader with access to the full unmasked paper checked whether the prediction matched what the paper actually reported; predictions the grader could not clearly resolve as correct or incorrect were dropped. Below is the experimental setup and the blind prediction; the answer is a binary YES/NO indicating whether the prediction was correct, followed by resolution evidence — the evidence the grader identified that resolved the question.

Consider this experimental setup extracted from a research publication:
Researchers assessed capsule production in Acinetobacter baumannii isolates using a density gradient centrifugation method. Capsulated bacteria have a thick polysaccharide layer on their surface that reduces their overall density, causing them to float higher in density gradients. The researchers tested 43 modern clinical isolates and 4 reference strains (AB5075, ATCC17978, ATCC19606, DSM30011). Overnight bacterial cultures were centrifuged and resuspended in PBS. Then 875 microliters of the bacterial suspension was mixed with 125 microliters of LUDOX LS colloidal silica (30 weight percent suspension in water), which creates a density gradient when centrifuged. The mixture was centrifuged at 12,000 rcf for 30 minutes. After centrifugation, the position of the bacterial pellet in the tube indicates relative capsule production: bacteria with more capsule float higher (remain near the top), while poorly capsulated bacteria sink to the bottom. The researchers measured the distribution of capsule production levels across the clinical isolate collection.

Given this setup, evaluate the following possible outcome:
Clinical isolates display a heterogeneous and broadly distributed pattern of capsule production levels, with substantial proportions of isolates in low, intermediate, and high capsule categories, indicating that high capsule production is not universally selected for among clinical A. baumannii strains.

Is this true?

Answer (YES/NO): YES